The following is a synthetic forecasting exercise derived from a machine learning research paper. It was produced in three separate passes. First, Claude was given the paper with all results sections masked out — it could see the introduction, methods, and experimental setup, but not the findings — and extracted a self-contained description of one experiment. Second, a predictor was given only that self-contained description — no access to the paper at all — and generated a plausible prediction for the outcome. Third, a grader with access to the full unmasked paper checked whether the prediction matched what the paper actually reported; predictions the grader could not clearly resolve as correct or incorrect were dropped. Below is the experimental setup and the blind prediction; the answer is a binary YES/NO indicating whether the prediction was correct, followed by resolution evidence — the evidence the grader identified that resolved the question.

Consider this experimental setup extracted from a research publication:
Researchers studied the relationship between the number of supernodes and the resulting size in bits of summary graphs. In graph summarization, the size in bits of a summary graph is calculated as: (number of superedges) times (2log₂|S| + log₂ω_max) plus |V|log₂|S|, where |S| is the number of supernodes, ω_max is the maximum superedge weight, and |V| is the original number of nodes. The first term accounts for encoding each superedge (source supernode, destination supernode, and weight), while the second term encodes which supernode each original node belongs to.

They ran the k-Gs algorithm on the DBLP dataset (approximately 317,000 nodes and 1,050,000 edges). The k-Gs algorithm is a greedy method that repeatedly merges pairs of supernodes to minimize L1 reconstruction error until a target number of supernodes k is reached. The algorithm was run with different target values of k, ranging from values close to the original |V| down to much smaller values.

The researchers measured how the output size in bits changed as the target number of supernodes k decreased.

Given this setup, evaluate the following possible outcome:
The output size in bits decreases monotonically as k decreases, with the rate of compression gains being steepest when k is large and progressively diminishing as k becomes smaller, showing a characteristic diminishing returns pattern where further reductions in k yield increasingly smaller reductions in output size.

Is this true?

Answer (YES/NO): NO